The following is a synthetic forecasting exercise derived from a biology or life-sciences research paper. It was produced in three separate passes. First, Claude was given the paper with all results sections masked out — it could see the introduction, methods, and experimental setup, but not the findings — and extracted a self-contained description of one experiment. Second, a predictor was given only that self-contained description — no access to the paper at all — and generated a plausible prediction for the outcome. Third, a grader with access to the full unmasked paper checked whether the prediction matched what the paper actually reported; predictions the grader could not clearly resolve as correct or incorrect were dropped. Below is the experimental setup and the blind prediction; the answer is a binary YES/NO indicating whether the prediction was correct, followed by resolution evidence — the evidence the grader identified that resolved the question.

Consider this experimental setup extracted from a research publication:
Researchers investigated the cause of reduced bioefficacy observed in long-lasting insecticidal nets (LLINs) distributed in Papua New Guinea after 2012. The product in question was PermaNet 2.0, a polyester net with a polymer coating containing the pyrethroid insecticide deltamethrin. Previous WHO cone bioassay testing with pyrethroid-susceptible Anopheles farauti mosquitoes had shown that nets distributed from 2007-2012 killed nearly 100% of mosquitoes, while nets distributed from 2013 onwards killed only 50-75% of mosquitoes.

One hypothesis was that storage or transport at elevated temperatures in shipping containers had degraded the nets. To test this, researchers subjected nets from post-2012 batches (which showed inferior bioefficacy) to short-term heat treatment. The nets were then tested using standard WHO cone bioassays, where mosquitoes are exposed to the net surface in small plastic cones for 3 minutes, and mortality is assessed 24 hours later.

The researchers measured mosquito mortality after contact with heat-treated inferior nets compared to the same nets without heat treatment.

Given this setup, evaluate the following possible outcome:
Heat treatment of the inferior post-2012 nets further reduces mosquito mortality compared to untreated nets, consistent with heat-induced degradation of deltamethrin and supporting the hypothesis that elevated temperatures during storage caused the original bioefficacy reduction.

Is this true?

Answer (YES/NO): NO